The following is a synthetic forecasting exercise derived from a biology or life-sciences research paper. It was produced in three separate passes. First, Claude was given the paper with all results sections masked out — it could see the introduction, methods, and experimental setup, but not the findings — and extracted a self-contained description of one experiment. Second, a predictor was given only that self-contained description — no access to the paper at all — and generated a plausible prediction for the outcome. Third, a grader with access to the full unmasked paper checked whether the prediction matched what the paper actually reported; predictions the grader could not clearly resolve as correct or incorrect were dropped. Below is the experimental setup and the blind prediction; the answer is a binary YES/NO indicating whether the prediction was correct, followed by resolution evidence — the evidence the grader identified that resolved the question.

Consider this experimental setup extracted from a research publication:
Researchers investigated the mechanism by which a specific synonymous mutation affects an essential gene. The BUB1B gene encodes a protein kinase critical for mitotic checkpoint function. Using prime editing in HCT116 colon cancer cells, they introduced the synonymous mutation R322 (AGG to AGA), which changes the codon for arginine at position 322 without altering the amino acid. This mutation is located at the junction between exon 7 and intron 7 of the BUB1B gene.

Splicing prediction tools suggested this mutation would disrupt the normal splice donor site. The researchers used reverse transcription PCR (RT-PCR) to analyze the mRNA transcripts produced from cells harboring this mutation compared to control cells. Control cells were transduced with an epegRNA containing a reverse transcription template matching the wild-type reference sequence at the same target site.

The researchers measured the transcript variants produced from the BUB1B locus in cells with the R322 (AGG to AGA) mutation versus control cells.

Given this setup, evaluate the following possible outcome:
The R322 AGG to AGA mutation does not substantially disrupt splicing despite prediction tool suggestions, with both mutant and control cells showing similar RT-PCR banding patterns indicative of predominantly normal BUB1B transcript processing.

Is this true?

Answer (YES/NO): NO